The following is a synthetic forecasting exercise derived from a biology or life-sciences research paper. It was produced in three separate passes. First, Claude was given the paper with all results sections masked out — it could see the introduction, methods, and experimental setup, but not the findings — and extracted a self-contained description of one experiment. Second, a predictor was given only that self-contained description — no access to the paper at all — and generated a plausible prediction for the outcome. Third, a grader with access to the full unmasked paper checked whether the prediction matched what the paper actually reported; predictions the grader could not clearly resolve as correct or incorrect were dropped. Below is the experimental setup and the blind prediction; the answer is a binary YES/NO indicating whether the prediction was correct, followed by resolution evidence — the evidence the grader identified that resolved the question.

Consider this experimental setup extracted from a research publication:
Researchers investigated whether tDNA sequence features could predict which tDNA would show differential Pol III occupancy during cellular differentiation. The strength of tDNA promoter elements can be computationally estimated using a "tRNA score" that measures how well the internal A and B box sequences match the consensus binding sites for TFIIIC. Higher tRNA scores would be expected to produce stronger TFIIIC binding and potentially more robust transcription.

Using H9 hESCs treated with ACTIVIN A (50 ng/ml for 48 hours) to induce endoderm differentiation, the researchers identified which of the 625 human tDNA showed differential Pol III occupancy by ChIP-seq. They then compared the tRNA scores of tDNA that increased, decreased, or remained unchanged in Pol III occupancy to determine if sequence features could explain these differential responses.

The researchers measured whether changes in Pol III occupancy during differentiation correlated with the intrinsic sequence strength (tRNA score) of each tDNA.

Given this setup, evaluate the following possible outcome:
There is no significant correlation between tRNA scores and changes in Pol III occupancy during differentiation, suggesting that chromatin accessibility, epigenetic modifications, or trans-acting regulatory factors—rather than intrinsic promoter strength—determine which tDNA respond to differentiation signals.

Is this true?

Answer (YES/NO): YES